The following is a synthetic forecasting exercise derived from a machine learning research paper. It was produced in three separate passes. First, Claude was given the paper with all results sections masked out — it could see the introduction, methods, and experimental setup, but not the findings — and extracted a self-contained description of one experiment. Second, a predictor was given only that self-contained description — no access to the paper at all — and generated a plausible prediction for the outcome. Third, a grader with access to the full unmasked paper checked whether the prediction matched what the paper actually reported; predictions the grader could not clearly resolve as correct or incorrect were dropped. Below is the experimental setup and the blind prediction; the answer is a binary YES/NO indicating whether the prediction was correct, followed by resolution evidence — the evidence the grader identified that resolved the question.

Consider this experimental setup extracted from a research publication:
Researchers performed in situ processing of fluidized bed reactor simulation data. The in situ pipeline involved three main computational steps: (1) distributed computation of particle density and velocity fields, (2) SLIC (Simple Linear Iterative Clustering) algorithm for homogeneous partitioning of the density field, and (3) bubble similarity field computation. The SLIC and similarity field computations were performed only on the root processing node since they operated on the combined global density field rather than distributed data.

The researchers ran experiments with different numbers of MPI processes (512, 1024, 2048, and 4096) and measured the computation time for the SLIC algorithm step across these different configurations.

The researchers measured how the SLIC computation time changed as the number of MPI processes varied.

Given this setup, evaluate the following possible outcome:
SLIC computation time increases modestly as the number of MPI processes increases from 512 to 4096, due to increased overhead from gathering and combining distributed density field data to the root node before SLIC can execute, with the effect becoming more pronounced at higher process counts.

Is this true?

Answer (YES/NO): NO